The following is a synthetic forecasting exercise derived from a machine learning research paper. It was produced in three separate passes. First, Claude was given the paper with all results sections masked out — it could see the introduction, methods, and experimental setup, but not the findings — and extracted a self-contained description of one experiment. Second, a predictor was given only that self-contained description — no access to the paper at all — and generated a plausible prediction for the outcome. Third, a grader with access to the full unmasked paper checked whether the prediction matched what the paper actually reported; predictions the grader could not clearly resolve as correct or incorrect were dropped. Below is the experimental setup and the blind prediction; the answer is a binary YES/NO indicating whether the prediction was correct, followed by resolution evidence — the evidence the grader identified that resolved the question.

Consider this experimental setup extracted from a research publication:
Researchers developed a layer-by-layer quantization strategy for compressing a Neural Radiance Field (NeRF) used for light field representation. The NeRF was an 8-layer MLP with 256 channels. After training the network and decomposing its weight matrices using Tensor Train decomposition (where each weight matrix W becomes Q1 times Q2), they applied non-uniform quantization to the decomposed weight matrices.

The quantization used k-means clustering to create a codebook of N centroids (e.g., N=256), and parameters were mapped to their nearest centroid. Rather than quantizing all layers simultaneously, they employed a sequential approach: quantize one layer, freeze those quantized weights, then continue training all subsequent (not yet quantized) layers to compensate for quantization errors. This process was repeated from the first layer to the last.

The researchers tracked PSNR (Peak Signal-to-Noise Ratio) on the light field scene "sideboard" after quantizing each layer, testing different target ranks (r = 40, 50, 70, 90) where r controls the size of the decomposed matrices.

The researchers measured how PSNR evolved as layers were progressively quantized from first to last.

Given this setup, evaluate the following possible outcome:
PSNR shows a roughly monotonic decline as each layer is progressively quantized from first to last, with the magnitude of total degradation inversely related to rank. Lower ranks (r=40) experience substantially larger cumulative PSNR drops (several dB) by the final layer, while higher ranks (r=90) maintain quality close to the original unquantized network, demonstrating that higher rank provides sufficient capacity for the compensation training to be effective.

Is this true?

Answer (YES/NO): NO